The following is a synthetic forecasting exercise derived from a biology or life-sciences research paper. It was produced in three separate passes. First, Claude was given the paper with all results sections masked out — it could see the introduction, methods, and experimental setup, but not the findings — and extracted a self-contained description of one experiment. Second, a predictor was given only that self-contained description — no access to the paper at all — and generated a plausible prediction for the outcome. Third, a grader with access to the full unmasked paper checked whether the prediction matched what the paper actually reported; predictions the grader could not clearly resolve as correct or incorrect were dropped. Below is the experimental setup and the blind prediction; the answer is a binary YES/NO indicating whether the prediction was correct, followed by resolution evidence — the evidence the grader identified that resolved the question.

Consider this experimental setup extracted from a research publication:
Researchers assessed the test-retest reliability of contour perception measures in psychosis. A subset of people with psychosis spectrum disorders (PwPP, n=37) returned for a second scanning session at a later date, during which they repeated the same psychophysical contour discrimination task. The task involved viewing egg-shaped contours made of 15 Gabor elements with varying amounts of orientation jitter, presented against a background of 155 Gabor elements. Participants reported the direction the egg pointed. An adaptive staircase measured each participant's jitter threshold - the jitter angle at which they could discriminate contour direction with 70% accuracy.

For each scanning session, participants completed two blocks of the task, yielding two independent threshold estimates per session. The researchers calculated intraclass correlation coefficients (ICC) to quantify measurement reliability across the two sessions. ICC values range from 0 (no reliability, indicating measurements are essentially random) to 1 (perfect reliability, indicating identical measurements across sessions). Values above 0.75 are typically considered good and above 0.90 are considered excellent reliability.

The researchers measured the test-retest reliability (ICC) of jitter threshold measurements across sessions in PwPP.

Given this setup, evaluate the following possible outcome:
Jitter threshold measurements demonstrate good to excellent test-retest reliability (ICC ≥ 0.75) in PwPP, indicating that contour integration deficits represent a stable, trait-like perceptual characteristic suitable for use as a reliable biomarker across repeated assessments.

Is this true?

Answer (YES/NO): NO